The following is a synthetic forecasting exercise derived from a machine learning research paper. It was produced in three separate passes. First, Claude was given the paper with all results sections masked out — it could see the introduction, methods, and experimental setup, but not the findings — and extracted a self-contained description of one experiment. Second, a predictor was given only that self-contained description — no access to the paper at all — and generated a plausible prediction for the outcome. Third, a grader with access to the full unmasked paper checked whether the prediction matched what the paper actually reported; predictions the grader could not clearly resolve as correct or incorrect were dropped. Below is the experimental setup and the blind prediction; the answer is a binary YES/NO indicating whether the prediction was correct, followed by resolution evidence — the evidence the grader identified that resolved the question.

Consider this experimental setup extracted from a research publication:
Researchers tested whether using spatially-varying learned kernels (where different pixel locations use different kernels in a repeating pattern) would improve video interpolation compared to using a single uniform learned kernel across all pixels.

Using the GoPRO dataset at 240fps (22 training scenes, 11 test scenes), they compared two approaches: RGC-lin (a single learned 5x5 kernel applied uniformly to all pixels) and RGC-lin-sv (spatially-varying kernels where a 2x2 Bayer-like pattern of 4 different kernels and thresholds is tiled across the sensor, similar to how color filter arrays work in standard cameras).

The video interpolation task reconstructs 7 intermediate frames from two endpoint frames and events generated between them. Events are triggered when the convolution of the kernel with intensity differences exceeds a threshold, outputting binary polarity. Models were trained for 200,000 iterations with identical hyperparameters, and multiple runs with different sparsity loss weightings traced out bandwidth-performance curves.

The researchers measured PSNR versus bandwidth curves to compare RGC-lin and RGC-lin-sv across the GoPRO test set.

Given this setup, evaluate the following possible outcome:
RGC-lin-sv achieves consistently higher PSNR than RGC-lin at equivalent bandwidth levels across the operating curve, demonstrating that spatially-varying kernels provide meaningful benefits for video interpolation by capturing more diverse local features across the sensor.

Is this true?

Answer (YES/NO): YES